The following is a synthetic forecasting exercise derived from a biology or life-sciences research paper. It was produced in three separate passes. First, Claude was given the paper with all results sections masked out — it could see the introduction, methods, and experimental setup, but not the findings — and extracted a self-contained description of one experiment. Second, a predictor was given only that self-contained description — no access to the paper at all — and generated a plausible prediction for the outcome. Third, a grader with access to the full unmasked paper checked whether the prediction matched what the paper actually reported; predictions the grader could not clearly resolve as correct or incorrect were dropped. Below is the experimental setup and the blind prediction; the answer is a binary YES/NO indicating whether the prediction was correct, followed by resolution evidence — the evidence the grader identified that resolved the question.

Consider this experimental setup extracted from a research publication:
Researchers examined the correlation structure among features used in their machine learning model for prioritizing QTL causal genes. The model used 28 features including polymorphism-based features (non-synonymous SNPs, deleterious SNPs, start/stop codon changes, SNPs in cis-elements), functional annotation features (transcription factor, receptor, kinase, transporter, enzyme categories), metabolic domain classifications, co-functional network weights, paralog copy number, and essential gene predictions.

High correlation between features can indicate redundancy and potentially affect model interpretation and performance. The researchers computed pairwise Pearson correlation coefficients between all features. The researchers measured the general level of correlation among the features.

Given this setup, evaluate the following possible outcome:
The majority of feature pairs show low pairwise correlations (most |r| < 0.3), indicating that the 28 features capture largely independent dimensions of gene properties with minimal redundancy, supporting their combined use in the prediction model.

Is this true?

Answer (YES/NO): YES